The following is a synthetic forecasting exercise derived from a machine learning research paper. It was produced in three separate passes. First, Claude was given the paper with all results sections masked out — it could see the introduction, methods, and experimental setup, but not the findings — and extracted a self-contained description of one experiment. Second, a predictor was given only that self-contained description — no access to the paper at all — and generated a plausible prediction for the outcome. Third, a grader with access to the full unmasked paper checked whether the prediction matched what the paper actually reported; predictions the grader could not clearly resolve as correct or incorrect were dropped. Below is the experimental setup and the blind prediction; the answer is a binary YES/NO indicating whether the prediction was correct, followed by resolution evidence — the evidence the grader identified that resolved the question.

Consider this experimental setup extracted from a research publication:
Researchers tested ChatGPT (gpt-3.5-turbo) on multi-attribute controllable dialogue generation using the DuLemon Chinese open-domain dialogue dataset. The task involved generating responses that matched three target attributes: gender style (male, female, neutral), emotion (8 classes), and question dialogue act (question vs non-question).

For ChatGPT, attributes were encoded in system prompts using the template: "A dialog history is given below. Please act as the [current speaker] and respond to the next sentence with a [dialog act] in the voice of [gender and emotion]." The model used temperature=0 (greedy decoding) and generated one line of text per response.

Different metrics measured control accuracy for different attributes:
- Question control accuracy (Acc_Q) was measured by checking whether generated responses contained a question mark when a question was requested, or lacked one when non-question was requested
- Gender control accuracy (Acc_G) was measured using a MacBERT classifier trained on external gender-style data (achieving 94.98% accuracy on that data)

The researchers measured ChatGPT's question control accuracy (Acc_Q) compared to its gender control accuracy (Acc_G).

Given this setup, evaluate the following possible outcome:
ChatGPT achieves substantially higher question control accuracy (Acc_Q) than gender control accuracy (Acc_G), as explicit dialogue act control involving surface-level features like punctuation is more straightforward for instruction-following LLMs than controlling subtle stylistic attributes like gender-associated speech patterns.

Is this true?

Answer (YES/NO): YES